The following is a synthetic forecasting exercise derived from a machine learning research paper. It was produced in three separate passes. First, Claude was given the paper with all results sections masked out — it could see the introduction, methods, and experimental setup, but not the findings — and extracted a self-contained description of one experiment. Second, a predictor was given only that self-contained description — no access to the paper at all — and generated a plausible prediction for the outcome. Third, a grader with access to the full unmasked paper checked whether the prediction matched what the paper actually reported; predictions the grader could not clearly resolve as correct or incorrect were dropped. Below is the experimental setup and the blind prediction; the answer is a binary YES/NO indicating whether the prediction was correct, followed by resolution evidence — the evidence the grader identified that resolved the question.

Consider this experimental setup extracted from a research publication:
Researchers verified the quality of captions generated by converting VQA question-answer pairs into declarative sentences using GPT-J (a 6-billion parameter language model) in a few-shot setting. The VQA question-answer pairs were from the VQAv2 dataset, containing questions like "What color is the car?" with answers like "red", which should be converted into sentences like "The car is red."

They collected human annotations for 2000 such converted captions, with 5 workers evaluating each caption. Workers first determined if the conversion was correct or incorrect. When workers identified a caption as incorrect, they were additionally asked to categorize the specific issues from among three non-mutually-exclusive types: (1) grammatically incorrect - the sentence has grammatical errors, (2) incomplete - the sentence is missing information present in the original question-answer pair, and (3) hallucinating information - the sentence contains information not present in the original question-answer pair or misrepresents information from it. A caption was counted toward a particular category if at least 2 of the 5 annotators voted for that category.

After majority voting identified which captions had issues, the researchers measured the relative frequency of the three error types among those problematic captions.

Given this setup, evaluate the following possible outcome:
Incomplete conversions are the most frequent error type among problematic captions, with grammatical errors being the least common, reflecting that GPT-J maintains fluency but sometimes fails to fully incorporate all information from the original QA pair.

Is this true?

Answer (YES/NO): NO